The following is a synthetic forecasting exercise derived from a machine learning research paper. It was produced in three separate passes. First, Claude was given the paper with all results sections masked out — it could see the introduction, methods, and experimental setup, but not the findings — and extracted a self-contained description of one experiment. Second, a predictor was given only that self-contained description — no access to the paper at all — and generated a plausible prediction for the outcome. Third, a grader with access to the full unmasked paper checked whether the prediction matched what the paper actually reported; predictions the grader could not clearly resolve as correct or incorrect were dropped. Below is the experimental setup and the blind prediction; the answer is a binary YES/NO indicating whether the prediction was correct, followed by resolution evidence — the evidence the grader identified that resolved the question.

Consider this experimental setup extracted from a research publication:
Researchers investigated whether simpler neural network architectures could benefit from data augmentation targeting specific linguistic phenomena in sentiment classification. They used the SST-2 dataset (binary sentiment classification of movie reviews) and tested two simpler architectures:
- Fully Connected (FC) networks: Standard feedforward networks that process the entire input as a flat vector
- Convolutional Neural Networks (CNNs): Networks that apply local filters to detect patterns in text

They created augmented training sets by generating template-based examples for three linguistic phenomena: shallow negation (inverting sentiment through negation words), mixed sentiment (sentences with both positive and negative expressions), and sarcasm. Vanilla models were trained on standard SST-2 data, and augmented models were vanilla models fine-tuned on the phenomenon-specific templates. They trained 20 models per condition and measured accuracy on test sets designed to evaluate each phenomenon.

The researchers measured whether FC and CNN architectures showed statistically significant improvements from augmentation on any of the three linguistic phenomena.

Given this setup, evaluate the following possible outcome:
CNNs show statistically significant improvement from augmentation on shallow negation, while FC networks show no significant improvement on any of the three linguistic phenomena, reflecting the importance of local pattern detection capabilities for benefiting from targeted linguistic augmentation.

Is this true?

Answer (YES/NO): NO